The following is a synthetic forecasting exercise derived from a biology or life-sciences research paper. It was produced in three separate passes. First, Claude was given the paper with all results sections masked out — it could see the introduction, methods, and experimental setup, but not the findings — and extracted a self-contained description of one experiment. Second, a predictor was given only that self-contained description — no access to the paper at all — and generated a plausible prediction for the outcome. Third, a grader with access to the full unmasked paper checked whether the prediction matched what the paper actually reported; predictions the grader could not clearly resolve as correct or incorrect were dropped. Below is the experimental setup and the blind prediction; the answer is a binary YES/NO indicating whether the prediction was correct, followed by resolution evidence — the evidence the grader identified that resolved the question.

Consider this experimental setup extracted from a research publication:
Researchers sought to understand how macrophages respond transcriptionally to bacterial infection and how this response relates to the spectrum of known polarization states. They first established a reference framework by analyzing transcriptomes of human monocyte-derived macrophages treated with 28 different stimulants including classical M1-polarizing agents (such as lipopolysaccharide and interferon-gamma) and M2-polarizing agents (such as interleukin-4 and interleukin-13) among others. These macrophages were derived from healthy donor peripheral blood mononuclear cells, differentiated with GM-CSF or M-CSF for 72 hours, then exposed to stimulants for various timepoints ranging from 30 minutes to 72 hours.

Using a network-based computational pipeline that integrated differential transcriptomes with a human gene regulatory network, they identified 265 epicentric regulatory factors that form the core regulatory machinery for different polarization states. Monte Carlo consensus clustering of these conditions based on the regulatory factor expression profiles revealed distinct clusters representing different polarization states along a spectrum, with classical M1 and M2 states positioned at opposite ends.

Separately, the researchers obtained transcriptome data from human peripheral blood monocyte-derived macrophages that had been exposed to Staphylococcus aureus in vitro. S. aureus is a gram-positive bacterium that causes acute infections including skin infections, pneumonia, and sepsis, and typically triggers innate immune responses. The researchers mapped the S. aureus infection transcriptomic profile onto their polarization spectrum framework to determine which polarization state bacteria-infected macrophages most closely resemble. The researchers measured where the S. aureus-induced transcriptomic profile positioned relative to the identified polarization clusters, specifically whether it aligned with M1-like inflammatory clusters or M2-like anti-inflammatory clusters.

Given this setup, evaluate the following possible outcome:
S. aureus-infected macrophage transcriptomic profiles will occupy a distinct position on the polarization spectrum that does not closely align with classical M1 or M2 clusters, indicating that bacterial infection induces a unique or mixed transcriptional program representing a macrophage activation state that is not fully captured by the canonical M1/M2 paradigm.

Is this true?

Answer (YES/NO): NO